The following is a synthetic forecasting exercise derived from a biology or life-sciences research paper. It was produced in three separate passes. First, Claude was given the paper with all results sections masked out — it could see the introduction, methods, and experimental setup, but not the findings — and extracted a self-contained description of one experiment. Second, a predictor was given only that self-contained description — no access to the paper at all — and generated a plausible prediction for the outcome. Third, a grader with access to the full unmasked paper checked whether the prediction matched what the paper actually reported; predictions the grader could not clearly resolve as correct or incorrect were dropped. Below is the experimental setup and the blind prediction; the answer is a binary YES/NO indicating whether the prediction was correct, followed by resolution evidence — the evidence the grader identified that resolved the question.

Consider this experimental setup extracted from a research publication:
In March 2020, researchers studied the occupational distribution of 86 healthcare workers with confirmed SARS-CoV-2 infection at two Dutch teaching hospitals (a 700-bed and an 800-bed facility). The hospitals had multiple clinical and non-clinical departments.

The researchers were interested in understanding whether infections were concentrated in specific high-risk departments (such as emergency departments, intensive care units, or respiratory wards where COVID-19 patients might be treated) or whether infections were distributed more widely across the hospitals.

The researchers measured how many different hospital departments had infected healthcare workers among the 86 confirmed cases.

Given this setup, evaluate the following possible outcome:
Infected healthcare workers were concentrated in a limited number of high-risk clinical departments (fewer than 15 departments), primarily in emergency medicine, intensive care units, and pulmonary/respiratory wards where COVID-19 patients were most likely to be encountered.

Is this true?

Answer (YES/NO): NO